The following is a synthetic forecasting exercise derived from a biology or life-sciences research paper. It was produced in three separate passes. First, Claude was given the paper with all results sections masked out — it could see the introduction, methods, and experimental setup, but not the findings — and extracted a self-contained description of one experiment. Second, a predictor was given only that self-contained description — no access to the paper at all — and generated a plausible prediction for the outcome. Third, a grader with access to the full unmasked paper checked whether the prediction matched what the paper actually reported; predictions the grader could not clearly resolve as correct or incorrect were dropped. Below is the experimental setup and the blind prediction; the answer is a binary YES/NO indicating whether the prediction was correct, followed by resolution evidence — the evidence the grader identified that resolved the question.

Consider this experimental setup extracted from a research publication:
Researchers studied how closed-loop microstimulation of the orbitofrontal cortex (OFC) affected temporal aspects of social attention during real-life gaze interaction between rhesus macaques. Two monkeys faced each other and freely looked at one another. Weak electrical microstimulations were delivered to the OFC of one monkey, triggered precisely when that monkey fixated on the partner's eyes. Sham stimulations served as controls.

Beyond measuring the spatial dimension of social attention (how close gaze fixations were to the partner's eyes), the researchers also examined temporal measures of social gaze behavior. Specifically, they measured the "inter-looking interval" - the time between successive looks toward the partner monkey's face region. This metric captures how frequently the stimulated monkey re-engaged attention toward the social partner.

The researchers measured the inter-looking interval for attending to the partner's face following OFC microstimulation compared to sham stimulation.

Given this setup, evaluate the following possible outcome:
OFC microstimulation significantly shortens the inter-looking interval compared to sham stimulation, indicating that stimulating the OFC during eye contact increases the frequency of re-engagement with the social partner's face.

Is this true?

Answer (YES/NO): YES